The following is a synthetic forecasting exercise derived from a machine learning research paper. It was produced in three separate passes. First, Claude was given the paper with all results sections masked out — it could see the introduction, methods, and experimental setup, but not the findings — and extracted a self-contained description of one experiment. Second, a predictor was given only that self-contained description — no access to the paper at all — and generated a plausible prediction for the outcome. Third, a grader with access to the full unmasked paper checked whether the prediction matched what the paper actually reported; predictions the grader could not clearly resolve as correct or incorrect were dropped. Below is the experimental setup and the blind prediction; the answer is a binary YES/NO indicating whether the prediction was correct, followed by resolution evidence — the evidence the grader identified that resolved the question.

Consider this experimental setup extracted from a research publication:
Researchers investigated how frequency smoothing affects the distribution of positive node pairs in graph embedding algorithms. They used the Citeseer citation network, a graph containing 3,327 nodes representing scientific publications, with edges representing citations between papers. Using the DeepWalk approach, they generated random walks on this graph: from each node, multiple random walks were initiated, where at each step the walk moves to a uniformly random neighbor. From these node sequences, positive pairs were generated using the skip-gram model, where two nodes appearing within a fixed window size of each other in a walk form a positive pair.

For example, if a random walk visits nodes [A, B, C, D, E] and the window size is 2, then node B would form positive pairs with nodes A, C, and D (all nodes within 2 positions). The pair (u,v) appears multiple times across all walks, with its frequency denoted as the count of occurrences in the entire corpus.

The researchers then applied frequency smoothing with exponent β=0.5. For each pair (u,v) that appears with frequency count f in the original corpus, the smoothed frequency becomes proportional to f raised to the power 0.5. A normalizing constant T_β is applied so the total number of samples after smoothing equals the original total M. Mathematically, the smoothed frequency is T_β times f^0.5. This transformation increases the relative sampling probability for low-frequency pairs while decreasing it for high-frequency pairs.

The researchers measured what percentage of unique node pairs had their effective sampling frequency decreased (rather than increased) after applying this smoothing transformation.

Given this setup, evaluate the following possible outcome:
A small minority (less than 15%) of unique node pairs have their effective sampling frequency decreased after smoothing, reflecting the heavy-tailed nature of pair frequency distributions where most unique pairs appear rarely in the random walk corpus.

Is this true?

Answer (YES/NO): YES